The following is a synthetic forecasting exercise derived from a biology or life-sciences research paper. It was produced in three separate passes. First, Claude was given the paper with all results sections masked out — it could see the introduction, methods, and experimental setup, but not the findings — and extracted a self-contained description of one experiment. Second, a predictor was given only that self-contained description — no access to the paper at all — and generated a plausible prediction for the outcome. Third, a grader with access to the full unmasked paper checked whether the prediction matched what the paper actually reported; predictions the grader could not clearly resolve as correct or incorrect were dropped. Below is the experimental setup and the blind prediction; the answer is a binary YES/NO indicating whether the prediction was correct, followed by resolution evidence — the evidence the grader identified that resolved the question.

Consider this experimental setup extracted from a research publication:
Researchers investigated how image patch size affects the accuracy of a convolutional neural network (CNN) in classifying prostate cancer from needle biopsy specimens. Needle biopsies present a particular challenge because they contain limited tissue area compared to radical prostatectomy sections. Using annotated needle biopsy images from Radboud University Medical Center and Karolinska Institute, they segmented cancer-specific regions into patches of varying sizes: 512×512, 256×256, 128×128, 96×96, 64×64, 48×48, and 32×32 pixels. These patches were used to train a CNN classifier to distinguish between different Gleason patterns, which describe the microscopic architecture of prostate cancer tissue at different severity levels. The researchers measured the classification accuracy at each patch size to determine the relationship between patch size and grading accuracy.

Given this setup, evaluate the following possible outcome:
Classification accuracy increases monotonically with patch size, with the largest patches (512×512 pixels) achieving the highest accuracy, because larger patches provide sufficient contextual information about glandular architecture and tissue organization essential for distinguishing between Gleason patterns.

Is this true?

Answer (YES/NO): YES